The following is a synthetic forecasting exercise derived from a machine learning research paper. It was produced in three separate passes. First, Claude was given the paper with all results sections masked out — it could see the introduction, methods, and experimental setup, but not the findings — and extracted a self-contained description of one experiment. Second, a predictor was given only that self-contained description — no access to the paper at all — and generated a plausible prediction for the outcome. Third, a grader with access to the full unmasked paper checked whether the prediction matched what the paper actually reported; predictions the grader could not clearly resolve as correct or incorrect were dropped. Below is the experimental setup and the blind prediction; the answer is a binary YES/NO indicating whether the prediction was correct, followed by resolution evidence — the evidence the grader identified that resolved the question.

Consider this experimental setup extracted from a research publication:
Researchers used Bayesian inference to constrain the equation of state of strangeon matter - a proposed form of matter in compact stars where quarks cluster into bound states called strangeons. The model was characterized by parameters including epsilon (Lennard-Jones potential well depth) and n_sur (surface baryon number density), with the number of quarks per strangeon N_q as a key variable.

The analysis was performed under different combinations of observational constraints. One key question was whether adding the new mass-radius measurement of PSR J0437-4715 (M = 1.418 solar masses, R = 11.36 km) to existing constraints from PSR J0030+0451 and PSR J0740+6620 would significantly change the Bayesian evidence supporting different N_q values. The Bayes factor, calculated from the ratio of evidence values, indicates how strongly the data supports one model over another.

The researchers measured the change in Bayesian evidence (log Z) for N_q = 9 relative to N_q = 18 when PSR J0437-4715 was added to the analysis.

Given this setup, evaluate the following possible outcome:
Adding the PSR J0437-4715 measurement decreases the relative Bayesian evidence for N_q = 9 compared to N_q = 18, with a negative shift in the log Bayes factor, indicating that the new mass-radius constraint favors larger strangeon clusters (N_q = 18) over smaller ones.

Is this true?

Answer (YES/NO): YES